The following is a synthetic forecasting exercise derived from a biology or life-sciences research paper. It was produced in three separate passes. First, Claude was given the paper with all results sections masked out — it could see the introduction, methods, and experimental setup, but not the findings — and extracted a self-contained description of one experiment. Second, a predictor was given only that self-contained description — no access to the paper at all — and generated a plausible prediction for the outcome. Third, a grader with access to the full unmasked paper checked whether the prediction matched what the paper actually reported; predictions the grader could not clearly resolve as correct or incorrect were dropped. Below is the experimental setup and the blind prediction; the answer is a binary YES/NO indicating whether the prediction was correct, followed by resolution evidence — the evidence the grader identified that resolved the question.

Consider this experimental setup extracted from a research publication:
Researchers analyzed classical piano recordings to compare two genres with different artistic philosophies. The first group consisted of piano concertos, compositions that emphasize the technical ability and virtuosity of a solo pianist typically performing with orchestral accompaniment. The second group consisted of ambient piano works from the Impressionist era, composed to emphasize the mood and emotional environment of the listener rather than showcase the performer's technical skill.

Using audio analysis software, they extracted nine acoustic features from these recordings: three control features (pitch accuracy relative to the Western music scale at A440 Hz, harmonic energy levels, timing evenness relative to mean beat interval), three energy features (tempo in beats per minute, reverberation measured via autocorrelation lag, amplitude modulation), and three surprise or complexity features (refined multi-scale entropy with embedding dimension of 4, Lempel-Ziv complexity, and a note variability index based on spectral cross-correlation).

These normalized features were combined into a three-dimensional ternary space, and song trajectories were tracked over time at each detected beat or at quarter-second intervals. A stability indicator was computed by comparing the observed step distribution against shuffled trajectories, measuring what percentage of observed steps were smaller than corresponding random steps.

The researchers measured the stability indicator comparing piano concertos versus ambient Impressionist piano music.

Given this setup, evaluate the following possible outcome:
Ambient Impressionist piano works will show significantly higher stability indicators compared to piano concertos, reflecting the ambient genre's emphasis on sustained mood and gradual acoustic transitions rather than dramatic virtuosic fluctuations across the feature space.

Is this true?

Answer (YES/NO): NO